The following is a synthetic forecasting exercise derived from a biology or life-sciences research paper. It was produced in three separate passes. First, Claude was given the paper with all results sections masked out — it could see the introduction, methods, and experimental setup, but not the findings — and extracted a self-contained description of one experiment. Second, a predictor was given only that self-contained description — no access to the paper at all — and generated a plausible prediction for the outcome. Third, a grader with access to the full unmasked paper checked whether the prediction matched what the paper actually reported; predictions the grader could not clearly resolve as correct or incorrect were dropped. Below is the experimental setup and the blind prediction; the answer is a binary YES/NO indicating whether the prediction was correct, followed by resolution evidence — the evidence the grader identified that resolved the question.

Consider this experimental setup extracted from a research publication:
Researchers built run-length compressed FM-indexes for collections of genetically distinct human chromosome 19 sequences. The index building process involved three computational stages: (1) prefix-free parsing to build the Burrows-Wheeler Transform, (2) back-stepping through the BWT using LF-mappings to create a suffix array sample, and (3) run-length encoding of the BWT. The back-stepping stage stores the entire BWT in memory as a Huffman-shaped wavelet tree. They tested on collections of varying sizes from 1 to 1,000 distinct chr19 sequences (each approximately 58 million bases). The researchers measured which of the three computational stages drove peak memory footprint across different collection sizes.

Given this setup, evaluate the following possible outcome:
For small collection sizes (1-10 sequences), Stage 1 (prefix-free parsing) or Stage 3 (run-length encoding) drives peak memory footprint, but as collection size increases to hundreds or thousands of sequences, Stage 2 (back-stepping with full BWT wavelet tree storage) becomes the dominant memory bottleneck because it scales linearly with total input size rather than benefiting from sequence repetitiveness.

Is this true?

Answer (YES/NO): NO